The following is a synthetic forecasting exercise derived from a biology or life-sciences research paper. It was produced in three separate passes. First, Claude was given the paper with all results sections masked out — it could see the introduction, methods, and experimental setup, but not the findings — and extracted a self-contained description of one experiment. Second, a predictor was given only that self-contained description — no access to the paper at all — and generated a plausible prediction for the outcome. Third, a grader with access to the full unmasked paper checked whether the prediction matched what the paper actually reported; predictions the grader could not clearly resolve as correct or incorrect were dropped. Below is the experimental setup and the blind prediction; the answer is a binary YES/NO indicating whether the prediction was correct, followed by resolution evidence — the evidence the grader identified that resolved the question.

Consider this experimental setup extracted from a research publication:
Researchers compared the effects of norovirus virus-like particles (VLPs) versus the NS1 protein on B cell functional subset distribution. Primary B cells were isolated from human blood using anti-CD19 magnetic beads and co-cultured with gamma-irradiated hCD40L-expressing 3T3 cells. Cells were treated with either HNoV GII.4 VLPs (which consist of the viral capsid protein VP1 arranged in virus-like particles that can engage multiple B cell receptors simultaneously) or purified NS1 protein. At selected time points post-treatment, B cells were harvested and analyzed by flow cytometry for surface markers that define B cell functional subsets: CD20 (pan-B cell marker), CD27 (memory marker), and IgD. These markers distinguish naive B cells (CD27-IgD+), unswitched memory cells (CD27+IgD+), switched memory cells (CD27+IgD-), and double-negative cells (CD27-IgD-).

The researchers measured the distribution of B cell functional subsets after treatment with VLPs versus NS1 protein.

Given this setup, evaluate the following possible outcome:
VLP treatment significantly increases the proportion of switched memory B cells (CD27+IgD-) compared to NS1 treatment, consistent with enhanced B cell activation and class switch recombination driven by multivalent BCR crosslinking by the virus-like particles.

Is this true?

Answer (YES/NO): NO